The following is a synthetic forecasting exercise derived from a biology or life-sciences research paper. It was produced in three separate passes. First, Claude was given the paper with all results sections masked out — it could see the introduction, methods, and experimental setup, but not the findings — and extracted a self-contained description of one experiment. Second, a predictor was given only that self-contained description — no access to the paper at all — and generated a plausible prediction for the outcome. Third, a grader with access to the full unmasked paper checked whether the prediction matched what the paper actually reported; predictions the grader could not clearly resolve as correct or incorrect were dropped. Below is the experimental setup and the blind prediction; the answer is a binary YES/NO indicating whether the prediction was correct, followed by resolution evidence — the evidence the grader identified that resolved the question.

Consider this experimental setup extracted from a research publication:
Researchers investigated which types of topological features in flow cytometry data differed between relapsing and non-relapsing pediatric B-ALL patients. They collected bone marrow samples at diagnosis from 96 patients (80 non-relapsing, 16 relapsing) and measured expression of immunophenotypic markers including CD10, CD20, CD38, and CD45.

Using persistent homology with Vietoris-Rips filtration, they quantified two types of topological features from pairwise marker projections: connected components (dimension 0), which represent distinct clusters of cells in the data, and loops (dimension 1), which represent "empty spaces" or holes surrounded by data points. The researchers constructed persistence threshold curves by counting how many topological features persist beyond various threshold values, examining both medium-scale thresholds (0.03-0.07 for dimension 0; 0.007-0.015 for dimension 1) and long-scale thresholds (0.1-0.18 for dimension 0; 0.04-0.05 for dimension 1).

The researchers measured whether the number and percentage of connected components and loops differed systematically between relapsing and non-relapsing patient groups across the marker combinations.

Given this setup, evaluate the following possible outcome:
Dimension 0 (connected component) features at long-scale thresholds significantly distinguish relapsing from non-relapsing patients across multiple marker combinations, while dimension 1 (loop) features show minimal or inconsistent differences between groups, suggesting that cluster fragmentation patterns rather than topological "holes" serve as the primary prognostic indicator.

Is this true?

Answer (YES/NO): NO